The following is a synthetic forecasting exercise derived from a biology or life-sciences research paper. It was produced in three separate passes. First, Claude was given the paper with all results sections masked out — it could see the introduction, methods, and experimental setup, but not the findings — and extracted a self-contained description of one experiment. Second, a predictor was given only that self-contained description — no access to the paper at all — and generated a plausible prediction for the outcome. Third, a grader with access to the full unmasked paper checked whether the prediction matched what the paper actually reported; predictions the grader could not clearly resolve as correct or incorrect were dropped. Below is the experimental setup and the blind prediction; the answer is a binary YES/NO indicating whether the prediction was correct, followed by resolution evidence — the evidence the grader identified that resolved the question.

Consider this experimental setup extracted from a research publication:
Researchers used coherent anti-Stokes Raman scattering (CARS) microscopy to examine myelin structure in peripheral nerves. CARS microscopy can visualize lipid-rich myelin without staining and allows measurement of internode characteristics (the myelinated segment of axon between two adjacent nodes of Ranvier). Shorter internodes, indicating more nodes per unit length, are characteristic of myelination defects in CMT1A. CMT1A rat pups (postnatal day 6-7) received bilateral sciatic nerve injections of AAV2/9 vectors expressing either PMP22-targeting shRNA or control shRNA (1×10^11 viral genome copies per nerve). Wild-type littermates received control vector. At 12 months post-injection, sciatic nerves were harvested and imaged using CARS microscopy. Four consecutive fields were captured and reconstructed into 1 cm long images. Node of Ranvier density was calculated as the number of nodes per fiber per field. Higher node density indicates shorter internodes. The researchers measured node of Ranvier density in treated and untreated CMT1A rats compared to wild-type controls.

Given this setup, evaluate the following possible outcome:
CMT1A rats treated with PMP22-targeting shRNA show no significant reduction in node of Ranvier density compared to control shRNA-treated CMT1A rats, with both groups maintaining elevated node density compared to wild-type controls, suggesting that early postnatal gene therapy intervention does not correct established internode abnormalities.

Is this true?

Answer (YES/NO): NO